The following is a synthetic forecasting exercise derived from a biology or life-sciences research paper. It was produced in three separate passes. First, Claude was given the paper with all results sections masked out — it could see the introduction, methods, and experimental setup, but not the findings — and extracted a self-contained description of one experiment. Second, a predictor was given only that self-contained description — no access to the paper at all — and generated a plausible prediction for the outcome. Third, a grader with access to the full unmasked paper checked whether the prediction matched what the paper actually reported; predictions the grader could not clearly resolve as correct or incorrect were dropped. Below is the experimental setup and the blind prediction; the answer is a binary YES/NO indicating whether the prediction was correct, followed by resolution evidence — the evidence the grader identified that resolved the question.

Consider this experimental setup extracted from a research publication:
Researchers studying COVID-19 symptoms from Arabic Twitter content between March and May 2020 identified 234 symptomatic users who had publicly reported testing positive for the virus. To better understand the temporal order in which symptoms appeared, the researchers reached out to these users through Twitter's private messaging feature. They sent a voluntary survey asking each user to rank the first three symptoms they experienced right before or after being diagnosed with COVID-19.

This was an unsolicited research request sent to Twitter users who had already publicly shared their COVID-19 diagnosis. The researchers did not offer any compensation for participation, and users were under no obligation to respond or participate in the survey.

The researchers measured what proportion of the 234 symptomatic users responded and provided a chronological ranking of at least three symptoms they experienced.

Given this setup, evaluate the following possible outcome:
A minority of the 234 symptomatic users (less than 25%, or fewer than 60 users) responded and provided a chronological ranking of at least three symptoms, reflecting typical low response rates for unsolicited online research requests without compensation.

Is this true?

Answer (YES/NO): NO